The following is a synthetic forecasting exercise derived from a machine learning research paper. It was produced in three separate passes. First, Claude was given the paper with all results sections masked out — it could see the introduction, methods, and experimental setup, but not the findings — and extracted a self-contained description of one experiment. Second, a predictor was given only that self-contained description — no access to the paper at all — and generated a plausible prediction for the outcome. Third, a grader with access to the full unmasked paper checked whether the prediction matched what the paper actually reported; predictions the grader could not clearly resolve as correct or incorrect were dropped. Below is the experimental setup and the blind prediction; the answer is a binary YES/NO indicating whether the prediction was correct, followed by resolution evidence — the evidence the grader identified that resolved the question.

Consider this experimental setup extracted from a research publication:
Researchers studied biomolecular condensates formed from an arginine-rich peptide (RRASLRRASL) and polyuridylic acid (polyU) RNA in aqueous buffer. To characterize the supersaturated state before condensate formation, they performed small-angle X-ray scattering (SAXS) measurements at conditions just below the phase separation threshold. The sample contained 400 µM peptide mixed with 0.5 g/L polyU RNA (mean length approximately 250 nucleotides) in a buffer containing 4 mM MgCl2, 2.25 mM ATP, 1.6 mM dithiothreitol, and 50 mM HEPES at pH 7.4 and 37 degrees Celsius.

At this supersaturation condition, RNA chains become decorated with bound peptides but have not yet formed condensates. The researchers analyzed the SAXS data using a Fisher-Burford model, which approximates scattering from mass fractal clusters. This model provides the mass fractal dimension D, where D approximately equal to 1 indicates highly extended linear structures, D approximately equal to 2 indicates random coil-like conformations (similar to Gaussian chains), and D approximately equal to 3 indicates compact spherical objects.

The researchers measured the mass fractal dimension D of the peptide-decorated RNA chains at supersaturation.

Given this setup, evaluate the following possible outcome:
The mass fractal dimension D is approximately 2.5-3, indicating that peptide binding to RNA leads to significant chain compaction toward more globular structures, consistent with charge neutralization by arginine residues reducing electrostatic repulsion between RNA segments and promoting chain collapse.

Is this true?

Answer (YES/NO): NO